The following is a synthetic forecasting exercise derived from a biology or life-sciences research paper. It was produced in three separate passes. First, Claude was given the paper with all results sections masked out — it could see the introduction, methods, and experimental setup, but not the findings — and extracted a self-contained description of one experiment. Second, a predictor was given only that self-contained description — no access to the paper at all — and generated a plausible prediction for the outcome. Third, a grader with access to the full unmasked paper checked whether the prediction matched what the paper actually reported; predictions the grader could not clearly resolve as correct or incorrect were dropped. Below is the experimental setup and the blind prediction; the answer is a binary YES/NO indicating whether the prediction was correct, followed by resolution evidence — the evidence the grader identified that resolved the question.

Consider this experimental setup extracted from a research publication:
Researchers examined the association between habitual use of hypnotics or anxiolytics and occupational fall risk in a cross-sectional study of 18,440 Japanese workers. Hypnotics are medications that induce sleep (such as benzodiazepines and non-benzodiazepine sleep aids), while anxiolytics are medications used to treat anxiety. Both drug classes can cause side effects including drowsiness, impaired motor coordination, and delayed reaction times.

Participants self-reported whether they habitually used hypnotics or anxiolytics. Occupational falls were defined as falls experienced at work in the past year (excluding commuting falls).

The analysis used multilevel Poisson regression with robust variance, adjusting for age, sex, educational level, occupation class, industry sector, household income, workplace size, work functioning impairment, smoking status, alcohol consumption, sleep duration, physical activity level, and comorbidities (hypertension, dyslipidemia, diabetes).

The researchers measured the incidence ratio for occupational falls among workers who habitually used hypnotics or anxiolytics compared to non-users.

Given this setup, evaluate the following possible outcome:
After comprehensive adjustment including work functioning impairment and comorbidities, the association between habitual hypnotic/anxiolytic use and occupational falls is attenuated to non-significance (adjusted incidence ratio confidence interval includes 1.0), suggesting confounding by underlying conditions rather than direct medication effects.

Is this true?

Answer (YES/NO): NO